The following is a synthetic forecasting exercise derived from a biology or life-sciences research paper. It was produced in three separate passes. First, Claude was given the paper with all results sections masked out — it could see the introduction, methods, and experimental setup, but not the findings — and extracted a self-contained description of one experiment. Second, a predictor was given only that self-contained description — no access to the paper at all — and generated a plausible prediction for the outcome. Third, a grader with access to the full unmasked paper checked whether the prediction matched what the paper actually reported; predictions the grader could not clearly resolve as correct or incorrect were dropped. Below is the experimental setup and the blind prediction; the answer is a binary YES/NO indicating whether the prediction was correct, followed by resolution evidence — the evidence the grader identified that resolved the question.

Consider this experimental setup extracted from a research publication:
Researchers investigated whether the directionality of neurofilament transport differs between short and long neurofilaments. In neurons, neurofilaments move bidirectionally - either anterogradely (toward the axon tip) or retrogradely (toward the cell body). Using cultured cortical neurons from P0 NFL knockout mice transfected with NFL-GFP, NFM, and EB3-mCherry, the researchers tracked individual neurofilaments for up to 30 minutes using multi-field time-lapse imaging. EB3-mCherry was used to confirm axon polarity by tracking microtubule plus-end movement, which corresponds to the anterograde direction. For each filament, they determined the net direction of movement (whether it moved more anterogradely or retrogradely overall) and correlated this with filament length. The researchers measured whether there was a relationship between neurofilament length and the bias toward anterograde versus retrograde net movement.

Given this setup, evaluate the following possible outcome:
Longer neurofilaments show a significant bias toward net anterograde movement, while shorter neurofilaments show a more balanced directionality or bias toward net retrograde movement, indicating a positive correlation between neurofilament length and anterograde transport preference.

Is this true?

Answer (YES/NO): NO